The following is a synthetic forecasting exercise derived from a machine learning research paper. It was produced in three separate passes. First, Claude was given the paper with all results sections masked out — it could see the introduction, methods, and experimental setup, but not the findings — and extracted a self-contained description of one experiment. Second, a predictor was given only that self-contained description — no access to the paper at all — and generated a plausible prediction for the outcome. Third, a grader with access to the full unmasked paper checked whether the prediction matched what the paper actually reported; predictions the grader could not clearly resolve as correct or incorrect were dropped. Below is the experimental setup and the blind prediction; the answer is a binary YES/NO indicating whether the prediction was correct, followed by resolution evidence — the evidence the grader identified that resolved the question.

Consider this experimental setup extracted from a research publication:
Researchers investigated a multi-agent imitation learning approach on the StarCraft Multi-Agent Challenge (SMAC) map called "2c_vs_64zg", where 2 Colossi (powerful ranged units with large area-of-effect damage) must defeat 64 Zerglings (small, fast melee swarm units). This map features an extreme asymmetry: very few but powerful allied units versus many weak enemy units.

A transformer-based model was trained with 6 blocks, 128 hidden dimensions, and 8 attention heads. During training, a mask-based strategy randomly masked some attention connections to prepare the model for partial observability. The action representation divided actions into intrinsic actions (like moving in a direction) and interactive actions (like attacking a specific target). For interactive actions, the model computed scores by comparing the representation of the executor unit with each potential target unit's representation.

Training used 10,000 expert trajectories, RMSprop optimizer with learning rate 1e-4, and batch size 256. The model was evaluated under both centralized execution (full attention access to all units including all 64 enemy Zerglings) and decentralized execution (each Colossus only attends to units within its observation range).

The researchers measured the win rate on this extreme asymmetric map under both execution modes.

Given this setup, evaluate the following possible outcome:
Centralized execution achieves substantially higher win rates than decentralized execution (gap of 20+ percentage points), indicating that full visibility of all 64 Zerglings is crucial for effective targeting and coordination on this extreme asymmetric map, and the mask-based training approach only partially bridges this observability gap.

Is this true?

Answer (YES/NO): NO